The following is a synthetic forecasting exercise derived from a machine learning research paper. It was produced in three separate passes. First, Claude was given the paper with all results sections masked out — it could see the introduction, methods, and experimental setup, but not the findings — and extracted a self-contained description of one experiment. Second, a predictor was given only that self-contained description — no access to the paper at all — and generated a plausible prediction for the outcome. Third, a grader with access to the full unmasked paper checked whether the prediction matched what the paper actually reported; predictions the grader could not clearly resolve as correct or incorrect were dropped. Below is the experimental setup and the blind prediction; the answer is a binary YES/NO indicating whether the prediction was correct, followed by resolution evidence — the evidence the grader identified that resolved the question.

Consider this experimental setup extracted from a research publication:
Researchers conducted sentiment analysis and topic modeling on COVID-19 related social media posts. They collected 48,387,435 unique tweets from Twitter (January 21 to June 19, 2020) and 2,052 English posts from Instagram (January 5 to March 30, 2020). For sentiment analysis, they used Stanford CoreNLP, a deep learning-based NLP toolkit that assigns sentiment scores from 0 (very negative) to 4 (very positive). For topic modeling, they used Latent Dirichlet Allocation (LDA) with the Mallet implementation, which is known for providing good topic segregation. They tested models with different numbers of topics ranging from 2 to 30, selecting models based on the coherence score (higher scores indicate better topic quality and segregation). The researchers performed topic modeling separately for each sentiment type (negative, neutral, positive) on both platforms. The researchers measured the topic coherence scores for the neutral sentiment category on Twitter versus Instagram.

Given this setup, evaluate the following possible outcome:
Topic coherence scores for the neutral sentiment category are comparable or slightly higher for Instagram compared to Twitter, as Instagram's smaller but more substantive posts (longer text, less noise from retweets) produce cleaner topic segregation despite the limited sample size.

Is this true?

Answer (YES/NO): NO